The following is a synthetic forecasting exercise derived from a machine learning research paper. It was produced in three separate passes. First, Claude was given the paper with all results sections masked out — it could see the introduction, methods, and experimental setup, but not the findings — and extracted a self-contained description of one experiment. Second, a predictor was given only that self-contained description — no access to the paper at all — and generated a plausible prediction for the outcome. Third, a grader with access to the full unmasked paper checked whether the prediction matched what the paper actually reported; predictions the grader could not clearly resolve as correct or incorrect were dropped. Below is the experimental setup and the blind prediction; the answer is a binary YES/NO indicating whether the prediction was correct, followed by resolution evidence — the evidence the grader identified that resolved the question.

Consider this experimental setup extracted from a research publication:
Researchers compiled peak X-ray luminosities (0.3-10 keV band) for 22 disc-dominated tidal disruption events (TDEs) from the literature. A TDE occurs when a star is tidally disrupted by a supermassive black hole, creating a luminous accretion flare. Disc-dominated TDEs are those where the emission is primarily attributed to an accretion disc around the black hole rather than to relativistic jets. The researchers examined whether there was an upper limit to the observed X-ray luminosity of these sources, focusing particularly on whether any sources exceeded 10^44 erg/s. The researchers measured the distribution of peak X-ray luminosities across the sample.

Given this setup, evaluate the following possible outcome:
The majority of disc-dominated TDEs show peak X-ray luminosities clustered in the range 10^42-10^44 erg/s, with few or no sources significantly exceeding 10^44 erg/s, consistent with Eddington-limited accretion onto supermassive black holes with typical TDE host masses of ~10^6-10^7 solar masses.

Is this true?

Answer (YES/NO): YES